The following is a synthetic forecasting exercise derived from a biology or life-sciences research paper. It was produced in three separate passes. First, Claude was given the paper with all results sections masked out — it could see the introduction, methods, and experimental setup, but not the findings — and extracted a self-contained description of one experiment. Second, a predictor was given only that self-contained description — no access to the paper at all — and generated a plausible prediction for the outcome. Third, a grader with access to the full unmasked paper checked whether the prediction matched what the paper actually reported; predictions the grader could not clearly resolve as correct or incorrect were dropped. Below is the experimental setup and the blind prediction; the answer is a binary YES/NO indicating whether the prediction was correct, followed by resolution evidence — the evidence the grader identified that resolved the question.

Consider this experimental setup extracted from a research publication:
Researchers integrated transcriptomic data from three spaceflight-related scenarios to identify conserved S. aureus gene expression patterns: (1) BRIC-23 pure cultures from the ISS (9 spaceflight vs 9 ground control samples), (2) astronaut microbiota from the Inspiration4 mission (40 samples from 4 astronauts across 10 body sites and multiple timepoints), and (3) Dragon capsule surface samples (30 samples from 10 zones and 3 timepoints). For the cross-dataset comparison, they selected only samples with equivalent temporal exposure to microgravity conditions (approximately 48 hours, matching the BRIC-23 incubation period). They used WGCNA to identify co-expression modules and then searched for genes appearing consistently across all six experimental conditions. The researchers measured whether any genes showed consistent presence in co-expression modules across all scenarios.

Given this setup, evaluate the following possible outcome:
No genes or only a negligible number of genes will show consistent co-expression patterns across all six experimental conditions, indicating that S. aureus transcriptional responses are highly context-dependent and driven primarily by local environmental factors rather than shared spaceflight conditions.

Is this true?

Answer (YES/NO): NO